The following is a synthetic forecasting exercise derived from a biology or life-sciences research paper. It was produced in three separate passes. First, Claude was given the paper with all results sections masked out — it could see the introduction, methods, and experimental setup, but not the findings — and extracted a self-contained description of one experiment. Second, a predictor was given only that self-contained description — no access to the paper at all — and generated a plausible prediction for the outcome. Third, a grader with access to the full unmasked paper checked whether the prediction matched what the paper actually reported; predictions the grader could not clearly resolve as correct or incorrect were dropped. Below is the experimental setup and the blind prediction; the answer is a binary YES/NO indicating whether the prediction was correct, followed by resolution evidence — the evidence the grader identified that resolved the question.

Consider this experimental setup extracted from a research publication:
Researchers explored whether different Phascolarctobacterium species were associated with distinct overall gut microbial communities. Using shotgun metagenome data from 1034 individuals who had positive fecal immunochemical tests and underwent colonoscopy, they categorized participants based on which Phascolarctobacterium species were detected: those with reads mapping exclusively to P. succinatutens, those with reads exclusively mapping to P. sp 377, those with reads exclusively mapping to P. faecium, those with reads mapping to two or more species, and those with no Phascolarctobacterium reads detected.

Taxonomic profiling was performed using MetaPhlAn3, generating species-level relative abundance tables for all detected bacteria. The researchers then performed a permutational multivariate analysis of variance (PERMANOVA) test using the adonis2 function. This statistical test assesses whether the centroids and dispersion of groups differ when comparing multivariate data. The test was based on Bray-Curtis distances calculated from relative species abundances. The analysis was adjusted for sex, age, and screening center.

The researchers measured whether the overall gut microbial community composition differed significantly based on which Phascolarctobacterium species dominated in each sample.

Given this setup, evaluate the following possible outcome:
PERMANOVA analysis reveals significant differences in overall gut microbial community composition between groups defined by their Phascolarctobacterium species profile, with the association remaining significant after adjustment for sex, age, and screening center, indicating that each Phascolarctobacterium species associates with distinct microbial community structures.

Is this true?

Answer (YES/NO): YES